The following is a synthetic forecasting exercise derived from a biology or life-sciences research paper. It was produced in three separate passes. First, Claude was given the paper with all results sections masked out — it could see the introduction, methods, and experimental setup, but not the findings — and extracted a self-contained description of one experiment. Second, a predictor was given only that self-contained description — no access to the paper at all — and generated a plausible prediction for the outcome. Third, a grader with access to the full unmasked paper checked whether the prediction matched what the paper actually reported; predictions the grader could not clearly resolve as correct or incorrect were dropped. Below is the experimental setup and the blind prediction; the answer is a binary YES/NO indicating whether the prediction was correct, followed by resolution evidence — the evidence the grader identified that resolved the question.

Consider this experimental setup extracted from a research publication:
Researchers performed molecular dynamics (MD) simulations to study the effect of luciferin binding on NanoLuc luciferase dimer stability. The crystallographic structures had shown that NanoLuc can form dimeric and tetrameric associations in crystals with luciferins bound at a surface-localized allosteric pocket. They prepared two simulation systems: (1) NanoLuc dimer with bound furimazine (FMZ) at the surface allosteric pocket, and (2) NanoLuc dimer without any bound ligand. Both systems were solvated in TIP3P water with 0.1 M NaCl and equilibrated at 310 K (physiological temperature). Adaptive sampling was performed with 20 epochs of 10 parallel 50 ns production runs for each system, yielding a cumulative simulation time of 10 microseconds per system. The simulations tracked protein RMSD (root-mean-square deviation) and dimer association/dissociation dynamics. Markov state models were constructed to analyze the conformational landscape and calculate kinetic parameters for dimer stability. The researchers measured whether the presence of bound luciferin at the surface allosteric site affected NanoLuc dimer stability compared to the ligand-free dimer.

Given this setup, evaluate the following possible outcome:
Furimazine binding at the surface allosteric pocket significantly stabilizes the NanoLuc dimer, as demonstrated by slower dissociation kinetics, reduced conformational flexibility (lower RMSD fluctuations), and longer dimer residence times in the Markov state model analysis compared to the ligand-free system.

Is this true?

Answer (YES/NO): YES